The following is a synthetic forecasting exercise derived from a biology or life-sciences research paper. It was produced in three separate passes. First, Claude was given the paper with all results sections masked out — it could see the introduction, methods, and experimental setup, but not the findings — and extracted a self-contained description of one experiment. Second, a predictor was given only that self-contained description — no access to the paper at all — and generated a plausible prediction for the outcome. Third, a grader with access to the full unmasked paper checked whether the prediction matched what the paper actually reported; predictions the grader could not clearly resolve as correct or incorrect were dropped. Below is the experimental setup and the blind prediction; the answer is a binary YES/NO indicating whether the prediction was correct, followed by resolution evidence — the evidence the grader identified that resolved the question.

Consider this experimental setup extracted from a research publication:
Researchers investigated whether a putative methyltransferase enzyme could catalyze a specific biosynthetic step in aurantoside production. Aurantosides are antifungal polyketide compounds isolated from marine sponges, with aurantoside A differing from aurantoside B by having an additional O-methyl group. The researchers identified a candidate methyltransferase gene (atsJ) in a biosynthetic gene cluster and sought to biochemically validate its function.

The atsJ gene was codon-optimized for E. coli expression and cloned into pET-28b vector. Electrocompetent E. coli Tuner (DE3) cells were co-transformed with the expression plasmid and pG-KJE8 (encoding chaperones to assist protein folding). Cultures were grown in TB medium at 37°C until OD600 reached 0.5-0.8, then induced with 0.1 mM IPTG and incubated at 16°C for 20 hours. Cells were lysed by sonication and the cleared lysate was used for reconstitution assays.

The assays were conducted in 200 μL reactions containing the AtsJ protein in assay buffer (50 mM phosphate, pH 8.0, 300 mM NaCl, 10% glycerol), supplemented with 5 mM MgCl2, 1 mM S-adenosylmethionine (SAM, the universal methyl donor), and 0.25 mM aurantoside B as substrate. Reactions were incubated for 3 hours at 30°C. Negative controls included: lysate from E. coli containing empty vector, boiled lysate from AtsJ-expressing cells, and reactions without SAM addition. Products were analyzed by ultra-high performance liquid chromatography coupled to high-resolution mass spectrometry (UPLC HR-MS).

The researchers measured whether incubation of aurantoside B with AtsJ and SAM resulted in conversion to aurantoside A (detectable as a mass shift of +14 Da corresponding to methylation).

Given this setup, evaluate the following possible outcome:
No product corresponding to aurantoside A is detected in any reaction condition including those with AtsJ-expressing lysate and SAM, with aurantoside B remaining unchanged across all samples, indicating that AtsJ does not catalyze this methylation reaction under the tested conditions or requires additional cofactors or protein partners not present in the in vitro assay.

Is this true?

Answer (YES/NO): NO